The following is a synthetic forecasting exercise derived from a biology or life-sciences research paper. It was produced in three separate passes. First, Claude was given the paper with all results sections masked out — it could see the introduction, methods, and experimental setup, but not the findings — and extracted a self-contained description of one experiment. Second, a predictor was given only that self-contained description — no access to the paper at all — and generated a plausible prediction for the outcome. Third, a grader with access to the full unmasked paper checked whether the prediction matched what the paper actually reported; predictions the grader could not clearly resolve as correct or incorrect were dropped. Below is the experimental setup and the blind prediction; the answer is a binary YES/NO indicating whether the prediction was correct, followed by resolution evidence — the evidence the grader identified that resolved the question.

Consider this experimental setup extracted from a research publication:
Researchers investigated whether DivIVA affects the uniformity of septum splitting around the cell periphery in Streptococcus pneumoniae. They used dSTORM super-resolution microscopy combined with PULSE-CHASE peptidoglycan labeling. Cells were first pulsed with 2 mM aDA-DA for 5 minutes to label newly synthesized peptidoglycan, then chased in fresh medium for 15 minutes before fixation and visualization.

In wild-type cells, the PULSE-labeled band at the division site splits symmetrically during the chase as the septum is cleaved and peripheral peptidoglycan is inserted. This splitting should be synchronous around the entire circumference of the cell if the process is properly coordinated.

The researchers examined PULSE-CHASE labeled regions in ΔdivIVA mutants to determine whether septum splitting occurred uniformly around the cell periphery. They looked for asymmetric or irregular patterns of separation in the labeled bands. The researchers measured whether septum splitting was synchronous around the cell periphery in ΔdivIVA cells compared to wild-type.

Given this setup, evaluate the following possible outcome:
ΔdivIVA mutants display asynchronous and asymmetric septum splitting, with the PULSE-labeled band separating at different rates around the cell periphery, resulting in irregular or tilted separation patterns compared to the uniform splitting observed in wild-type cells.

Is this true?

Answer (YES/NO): YES